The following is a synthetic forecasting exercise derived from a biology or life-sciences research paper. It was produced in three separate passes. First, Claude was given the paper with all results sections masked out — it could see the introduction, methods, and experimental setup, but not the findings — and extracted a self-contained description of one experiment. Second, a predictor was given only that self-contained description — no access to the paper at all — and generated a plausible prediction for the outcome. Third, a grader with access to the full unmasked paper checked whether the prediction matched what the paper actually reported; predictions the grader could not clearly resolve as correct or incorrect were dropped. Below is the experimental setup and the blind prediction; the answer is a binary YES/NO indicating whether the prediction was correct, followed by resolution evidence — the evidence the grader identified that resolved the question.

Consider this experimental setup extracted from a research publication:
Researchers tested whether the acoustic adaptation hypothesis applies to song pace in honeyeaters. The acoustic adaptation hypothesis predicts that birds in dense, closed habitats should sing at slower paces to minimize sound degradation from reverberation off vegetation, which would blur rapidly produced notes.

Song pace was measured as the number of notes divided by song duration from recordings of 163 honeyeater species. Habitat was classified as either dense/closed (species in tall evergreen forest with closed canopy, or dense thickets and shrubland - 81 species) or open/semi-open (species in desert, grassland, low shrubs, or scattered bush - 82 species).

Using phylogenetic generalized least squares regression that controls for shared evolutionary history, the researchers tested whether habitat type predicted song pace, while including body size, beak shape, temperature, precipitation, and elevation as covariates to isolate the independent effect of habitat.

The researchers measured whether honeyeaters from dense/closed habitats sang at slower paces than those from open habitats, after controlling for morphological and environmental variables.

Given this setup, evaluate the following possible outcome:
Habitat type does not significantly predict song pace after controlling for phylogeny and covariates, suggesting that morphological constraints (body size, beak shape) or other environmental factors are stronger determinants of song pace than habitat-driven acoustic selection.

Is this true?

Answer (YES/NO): NO